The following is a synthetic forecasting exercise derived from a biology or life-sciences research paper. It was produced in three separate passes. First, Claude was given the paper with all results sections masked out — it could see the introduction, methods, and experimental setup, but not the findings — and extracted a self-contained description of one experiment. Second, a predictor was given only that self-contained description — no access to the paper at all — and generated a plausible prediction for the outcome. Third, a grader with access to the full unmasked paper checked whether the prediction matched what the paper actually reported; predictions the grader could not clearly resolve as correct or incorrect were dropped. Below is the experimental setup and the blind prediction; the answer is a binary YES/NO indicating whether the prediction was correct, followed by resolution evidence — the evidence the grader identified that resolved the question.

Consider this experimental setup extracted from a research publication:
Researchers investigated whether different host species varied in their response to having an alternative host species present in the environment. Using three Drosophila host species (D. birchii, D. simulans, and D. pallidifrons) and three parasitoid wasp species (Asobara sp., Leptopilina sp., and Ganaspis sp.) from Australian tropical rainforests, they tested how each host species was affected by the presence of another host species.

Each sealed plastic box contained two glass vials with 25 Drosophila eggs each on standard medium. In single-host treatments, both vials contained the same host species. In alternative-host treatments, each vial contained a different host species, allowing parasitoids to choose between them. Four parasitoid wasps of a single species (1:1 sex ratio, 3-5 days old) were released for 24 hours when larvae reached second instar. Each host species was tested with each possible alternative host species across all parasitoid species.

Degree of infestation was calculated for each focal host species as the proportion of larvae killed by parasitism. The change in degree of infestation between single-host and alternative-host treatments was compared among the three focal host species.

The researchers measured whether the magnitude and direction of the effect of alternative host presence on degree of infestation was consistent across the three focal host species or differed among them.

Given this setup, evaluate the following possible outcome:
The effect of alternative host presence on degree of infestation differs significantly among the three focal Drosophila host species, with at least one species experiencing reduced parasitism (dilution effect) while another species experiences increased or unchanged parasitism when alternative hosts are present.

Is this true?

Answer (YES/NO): NO